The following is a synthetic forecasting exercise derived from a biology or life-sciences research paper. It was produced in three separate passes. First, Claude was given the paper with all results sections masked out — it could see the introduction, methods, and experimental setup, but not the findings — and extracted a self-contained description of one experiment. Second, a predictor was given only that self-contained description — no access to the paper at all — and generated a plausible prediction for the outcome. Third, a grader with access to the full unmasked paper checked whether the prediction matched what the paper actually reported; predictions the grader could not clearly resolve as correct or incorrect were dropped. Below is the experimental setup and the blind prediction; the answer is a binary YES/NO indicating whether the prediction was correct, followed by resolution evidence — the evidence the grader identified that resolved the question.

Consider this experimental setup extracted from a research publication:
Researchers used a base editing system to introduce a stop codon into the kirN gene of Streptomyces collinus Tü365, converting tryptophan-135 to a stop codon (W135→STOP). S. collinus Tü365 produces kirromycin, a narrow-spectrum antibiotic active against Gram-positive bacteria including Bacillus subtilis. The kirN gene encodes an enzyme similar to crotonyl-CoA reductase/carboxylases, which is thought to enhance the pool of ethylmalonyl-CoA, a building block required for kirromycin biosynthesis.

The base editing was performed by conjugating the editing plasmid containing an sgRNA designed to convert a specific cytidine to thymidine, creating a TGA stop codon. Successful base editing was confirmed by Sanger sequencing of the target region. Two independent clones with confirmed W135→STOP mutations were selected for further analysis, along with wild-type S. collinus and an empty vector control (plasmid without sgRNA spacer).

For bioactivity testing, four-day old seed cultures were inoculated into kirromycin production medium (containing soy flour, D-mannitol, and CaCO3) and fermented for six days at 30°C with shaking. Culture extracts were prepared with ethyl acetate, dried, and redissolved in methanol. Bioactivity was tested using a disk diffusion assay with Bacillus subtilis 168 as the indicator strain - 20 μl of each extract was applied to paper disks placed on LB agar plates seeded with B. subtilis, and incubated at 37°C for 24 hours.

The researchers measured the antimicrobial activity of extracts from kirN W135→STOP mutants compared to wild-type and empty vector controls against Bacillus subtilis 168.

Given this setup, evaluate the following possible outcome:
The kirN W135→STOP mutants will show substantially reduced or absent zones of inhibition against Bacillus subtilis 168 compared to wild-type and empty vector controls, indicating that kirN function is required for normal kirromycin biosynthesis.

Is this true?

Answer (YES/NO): YES